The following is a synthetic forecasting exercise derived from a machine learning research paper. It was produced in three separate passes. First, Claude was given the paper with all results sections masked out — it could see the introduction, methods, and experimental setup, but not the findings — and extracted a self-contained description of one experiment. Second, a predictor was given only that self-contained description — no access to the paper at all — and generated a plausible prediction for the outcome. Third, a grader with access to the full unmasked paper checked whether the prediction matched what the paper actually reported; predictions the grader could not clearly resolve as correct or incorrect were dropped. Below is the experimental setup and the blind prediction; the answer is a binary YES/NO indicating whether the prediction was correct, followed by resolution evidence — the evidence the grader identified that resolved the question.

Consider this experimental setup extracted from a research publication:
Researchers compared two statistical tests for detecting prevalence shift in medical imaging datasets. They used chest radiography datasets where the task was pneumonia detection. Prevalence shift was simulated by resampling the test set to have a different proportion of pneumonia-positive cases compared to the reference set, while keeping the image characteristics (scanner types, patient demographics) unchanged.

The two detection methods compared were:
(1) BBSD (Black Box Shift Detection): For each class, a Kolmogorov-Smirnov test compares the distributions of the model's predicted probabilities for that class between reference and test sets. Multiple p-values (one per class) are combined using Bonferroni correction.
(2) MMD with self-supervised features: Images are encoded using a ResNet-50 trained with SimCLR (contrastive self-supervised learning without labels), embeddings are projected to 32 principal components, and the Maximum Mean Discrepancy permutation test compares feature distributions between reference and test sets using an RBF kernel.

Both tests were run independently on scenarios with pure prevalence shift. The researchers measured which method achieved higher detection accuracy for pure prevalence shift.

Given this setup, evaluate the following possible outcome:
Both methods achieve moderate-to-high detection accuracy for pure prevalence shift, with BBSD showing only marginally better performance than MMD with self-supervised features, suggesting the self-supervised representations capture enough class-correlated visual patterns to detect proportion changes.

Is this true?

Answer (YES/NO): NO